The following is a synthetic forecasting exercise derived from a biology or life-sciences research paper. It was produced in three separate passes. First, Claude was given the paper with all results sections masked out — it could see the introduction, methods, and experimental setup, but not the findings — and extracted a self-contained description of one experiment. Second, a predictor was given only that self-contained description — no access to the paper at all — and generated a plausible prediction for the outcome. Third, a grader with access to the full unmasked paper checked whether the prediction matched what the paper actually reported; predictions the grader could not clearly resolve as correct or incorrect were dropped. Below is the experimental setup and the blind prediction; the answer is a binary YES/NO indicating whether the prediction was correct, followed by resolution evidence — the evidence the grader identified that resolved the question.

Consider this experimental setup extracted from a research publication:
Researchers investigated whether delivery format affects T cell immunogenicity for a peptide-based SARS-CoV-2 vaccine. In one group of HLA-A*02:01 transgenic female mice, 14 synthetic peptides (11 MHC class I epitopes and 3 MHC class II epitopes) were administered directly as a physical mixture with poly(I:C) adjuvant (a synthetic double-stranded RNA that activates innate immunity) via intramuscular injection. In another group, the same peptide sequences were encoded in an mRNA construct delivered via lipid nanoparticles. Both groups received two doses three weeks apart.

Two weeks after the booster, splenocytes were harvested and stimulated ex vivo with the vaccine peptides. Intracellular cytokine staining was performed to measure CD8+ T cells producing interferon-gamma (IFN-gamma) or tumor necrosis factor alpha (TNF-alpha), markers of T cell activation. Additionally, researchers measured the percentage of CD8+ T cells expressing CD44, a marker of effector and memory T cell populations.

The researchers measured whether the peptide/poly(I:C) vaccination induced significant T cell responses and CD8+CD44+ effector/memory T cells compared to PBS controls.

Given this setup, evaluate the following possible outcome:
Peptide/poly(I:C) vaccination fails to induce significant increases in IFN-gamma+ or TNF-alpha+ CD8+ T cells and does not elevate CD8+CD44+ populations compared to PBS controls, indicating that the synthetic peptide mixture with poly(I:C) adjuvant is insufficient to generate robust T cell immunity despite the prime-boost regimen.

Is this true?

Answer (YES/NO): YES